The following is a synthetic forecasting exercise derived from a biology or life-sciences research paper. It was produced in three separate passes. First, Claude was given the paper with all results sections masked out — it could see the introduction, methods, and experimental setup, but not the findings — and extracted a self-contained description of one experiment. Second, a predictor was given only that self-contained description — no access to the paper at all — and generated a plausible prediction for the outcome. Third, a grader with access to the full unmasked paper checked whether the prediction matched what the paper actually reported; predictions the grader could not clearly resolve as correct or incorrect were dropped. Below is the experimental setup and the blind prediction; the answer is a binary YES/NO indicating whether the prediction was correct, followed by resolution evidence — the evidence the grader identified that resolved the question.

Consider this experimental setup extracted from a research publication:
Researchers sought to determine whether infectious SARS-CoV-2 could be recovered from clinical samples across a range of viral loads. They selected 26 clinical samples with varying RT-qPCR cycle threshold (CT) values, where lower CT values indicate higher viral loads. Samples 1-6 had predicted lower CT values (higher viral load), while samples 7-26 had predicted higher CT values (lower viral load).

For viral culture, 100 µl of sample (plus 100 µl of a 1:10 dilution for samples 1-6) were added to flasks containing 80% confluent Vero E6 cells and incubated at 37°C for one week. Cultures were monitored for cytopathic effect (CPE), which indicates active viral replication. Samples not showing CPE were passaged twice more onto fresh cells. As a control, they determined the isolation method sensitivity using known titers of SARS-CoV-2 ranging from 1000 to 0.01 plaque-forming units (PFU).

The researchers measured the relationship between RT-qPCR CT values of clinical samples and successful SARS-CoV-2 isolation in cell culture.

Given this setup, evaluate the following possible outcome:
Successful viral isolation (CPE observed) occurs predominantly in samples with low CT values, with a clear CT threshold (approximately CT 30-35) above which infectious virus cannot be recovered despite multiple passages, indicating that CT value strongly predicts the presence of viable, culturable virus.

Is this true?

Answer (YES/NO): NO